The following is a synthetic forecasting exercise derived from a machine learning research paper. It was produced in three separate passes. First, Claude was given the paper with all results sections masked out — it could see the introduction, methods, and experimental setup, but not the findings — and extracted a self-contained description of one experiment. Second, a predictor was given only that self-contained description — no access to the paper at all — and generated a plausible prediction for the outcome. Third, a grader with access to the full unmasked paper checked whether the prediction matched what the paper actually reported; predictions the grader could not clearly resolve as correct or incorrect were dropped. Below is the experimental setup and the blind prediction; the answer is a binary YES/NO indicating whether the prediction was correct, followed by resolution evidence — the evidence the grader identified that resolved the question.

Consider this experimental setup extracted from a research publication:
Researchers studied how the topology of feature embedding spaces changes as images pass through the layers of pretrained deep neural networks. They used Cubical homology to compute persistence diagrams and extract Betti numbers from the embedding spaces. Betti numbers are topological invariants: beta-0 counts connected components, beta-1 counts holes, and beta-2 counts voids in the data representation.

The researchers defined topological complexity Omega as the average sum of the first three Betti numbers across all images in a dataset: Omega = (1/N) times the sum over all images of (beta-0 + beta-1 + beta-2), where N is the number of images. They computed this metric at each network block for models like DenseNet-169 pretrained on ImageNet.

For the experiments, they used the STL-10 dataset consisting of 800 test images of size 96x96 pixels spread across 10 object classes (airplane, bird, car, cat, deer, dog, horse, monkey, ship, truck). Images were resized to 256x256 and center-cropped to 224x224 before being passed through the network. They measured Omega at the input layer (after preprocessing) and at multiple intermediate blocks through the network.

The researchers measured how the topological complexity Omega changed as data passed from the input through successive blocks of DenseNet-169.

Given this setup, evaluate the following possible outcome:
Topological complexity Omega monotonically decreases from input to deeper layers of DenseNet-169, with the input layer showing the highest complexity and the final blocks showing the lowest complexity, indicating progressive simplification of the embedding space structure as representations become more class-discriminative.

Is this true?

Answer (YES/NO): NO